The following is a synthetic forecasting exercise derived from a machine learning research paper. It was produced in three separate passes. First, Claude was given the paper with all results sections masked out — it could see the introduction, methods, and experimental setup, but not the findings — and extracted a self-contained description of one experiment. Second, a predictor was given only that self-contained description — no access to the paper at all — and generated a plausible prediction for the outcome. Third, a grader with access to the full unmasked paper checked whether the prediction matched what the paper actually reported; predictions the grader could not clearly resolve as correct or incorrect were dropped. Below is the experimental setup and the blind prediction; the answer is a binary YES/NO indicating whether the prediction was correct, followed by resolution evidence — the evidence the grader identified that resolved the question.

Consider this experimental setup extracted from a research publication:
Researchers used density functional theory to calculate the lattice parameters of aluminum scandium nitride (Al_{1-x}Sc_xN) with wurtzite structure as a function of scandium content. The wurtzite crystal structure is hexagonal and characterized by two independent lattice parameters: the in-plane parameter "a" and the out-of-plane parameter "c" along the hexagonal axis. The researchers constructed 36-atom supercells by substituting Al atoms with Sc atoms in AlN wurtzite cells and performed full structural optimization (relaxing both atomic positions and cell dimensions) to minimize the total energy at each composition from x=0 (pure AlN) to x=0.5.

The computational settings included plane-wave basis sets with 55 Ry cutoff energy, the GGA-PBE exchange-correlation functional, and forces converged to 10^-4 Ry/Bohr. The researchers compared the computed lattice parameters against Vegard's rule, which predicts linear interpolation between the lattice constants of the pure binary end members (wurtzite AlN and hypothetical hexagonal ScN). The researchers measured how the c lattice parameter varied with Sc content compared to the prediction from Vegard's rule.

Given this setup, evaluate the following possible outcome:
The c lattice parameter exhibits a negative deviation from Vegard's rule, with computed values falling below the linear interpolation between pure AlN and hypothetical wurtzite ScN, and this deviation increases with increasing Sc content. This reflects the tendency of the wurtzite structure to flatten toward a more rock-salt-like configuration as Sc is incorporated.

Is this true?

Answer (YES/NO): NO